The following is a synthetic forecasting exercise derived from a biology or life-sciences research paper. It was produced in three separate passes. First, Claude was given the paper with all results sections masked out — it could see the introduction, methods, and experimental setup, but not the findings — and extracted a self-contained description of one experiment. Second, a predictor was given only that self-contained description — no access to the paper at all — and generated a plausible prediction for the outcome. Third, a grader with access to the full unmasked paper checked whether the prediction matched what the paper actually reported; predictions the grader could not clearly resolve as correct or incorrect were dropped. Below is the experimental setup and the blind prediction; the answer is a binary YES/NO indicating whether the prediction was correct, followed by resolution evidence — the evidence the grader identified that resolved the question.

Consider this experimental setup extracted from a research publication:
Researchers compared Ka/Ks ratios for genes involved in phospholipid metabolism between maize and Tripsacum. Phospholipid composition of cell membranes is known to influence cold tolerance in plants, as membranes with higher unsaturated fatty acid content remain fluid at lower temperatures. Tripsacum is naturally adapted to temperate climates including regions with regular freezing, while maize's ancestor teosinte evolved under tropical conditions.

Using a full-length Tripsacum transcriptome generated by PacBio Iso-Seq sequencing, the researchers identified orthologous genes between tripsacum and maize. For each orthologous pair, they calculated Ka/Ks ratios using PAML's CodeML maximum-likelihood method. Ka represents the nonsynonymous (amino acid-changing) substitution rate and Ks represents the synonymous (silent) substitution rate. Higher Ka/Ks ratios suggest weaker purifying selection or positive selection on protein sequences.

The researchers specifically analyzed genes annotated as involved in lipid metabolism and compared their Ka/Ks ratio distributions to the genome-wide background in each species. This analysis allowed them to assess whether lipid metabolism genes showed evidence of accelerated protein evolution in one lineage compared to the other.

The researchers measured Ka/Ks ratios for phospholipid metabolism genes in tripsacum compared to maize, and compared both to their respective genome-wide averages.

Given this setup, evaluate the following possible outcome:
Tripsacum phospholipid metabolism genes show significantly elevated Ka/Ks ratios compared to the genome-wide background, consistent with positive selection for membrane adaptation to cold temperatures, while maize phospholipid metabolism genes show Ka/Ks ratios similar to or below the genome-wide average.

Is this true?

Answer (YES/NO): YES